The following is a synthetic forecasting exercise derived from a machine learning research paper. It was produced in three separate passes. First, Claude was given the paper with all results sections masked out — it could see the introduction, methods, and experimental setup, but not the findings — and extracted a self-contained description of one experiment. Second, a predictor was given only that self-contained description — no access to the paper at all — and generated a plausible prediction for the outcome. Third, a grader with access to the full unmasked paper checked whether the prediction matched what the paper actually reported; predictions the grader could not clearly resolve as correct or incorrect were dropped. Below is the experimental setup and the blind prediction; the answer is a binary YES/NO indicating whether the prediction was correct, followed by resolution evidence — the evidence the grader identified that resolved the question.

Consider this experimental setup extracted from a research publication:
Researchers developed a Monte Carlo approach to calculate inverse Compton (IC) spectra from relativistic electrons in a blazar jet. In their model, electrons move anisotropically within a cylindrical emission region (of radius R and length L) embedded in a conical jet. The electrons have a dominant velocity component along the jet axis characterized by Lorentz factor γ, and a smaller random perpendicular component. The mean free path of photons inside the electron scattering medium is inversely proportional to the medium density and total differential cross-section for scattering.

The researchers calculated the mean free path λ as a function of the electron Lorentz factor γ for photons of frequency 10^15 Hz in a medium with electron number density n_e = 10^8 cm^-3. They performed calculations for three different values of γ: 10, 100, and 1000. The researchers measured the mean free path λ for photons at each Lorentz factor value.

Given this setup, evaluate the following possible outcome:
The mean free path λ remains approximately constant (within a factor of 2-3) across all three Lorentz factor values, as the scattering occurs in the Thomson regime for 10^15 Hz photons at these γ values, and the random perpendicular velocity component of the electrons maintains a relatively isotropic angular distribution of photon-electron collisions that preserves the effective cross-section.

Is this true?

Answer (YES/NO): NO